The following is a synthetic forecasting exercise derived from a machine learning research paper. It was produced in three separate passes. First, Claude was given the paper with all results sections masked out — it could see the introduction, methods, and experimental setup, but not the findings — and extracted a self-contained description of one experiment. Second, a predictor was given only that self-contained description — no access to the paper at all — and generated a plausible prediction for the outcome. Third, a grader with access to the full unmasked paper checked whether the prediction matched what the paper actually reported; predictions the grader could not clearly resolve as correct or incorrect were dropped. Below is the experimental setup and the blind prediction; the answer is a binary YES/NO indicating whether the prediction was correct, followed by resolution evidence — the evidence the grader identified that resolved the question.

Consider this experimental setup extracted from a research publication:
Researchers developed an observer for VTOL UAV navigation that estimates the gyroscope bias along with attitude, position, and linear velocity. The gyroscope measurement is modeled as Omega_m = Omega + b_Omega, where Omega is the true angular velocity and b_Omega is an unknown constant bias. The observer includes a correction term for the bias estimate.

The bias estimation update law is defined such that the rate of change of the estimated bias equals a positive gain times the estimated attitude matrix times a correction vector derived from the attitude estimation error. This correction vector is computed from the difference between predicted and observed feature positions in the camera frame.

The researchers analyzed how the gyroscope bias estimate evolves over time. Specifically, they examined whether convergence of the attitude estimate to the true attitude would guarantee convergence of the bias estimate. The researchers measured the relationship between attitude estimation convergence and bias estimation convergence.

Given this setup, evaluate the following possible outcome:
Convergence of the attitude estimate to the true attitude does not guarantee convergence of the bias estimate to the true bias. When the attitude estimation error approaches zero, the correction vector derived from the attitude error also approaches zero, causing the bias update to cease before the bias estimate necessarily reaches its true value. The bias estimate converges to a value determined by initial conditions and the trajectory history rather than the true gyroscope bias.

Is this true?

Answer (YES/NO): NO